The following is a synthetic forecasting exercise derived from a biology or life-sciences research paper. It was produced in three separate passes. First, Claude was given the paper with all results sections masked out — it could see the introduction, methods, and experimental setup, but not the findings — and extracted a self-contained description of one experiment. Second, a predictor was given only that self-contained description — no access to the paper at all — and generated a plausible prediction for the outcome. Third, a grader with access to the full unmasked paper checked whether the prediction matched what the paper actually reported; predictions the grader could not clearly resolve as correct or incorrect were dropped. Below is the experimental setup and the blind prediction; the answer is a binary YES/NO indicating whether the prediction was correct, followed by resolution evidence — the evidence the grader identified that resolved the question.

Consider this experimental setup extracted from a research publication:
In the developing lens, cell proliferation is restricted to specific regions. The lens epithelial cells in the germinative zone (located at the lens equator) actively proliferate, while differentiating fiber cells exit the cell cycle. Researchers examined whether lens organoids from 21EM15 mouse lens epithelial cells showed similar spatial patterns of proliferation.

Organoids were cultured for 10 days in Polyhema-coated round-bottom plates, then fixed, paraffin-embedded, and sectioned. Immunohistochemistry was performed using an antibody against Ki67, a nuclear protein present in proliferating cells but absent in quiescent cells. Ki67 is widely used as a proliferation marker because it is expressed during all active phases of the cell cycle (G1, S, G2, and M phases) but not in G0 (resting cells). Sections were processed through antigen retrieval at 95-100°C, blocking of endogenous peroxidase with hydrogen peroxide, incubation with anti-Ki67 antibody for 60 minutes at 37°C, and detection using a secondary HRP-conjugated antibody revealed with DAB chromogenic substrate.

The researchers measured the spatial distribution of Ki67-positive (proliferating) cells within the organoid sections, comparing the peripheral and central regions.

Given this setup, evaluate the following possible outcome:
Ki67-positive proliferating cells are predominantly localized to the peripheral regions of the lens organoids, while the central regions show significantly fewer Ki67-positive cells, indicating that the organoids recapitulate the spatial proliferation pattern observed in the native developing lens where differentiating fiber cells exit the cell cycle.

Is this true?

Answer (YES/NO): YES